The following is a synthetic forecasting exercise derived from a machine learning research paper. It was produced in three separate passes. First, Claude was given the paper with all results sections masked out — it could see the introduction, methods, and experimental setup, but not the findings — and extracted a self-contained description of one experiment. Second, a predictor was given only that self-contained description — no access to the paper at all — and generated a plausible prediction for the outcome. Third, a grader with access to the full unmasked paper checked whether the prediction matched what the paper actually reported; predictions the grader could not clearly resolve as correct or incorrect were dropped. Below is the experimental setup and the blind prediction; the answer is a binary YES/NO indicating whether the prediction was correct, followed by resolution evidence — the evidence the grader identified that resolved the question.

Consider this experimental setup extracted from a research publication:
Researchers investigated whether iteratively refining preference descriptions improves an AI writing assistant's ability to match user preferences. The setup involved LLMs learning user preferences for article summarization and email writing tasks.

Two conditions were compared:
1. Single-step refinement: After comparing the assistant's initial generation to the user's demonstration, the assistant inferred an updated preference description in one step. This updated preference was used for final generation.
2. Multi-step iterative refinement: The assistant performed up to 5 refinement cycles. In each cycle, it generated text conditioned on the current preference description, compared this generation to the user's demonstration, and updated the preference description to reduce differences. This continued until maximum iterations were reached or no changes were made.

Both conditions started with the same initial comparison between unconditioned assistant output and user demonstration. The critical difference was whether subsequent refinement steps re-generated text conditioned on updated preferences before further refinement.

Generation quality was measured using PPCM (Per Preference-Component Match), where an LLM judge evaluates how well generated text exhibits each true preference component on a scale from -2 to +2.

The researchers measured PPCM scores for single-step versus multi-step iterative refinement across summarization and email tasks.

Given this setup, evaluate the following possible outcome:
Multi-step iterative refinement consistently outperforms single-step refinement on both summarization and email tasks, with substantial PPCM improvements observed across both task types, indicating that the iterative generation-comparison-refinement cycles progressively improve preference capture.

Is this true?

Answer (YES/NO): YES